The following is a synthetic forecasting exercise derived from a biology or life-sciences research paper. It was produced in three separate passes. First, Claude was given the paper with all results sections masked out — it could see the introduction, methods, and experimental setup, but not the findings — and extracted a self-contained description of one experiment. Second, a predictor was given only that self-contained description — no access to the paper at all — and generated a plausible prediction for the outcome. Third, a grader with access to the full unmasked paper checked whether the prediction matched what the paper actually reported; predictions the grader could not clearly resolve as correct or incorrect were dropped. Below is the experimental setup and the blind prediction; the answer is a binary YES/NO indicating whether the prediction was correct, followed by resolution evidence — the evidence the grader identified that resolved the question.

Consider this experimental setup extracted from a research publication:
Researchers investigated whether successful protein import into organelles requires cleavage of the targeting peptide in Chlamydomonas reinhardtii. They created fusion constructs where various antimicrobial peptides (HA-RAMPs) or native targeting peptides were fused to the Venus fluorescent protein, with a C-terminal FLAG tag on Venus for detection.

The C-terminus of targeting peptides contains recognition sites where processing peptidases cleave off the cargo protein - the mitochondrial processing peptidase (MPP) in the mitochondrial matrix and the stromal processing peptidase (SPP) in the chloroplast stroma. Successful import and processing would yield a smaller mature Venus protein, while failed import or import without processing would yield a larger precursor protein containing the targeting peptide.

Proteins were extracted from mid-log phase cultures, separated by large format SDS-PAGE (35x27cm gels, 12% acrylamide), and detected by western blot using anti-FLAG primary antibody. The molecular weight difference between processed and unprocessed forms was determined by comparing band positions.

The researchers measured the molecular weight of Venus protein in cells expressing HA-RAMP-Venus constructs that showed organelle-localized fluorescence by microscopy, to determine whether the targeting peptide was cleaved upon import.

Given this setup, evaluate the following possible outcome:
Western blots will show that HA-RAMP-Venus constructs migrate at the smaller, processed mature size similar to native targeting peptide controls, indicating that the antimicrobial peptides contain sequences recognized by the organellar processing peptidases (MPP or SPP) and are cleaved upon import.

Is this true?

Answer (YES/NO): NO